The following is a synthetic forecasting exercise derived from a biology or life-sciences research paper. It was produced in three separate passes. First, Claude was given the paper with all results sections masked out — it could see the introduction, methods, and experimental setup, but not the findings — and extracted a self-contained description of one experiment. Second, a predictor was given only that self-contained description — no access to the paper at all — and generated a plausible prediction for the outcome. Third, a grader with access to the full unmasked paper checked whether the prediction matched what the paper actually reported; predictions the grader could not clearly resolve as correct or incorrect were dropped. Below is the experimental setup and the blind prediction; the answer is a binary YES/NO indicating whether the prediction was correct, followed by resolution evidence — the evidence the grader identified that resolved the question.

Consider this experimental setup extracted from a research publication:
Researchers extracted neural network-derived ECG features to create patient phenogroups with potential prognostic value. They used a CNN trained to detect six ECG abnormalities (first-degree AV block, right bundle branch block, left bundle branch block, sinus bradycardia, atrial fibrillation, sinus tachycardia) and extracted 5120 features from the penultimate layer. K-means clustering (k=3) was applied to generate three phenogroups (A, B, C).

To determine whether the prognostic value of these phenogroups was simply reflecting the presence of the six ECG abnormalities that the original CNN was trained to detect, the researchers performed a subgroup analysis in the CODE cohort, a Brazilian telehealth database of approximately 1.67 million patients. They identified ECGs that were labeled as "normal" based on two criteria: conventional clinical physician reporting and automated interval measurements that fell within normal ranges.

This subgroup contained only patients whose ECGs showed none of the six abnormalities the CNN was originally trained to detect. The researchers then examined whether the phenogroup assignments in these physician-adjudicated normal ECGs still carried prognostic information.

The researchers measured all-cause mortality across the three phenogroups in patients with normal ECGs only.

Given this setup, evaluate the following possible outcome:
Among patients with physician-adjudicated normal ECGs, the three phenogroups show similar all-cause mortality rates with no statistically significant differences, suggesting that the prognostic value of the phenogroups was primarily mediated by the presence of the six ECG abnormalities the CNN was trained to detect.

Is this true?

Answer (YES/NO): NO